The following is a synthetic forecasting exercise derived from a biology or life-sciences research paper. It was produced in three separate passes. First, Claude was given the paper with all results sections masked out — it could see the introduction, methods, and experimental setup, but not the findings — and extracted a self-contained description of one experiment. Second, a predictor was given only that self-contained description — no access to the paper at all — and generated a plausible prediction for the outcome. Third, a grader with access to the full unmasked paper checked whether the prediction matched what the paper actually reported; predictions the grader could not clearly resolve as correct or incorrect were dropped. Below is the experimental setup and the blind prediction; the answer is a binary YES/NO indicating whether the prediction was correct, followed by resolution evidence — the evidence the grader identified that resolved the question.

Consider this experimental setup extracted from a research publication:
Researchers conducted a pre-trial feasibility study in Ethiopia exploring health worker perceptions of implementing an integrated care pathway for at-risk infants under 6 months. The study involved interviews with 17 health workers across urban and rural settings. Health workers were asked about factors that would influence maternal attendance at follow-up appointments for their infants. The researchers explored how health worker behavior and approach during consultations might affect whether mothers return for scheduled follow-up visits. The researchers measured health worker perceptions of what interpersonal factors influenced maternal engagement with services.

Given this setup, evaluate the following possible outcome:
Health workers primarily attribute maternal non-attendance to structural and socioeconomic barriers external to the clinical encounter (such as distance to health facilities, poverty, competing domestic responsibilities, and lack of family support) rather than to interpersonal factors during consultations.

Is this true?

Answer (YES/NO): NO